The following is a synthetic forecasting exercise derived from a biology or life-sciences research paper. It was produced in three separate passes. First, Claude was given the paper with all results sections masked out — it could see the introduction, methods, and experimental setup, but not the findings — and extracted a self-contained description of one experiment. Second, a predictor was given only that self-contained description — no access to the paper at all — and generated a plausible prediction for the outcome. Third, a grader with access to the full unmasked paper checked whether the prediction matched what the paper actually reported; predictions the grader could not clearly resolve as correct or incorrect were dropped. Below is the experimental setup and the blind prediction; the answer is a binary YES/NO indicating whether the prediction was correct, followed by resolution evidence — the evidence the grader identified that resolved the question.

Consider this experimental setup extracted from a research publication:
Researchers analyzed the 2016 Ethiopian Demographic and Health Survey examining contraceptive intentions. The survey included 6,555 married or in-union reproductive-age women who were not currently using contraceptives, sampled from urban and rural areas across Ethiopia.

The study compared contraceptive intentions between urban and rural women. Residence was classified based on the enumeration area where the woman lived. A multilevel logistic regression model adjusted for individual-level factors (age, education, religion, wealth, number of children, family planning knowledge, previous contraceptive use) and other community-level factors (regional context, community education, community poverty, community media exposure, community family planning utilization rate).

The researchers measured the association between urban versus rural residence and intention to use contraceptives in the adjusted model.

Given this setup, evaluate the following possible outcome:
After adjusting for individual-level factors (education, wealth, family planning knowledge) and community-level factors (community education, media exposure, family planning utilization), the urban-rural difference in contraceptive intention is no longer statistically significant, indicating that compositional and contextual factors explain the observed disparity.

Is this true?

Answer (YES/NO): YES